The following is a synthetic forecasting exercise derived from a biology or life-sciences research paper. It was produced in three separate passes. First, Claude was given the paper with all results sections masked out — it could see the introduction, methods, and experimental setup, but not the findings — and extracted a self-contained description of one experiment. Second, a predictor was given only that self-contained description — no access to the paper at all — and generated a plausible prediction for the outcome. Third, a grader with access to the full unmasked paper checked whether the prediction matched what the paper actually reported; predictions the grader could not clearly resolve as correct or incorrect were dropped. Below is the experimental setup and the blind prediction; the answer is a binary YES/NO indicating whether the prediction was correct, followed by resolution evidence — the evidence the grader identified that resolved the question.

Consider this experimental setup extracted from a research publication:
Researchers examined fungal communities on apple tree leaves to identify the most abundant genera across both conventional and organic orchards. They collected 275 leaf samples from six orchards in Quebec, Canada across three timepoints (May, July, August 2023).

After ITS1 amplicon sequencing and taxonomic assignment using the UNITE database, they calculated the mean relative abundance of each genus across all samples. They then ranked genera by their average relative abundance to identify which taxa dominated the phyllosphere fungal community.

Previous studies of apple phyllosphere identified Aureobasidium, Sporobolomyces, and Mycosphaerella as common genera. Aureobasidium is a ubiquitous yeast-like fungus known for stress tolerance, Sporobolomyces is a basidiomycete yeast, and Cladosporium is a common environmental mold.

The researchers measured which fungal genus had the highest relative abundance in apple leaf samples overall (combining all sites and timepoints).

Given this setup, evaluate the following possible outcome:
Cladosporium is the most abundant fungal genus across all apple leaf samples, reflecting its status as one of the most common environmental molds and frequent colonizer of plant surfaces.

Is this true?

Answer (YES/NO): NO